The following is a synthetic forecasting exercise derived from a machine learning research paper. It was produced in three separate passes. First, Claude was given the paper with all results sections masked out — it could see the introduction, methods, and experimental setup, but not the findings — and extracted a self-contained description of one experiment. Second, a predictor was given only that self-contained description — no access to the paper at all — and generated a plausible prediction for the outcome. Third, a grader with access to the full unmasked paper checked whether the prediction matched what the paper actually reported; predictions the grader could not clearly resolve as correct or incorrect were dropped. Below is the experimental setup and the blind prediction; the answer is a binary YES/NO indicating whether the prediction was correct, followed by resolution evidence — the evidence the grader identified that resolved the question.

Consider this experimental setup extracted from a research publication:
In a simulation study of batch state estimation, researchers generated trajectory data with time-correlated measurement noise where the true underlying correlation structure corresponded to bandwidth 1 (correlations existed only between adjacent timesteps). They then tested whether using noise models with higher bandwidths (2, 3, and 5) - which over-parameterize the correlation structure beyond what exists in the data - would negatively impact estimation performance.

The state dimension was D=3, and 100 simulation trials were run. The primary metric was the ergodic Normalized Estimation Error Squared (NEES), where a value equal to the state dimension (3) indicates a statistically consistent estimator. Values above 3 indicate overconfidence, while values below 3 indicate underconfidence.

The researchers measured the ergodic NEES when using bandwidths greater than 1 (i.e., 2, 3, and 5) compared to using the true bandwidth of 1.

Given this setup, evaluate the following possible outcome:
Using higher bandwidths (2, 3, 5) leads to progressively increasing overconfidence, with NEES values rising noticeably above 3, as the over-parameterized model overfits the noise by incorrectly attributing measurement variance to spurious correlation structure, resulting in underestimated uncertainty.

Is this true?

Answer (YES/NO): NO